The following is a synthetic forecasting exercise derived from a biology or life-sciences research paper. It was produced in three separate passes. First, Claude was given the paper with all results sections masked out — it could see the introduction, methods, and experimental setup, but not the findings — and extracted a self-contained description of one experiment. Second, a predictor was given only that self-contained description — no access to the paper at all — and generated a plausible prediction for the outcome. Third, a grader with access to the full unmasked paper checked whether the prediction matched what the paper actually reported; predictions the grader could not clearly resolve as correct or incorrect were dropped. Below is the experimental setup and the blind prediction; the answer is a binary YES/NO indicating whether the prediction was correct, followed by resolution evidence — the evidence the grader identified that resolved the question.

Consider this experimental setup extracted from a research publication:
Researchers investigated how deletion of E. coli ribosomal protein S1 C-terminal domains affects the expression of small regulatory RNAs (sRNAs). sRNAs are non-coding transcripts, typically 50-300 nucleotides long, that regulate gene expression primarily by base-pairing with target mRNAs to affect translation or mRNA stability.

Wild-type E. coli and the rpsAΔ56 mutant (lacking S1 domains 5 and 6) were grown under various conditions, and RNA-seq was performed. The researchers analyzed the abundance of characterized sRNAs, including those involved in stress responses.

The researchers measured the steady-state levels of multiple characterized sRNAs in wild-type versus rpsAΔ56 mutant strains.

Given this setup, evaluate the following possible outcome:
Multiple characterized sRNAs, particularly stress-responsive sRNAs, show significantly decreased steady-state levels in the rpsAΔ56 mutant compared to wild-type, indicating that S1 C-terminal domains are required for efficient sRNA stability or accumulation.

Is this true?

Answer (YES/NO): NO